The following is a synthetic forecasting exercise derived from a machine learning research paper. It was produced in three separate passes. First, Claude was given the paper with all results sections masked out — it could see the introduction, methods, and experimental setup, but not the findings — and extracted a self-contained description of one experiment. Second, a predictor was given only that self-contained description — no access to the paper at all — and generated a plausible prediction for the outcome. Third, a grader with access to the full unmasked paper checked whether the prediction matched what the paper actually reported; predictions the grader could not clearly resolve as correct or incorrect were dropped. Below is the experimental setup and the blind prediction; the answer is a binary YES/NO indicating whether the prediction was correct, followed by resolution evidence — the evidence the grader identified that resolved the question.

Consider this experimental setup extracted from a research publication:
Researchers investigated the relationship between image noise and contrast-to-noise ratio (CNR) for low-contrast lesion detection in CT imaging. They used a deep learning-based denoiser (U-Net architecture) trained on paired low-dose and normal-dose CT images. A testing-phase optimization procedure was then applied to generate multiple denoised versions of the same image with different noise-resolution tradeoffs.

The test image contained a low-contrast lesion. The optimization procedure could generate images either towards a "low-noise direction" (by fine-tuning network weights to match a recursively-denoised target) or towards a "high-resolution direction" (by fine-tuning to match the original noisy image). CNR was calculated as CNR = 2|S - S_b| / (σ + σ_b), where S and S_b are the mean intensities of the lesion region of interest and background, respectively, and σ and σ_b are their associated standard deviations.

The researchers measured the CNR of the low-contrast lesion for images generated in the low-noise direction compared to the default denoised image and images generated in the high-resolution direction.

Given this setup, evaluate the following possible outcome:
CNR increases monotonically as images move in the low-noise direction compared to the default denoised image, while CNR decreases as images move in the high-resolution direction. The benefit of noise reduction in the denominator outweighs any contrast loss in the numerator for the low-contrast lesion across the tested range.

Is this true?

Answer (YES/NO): YES